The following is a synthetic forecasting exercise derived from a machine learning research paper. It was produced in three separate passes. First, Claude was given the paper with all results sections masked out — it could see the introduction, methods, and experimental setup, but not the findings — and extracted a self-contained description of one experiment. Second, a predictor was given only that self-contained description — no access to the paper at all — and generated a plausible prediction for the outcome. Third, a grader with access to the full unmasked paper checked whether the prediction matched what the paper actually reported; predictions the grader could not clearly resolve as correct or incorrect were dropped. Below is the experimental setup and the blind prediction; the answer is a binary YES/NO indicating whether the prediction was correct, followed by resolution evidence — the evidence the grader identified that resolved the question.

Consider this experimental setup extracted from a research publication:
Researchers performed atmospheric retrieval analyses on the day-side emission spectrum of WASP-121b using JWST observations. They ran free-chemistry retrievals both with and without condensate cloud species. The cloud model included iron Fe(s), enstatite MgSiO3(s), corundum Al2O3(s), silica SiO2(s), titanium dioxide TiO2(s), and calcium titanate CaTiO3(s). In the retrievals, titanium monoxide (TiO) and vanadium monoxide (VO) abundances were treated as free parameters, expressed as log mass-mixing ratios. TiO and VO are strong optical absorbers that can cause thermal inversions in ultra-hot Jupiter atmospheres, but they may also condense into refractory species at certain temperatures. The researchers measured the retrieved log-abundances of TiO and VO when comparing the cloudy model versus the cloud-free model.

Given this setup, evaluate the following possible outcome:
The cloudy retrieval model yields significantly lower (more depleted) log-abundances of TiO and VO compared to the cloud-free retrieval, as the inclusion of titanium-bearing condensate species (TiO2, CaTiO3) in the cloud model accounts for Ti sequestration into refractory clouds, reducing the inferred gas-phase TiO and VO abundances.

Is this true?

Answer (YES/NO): YES